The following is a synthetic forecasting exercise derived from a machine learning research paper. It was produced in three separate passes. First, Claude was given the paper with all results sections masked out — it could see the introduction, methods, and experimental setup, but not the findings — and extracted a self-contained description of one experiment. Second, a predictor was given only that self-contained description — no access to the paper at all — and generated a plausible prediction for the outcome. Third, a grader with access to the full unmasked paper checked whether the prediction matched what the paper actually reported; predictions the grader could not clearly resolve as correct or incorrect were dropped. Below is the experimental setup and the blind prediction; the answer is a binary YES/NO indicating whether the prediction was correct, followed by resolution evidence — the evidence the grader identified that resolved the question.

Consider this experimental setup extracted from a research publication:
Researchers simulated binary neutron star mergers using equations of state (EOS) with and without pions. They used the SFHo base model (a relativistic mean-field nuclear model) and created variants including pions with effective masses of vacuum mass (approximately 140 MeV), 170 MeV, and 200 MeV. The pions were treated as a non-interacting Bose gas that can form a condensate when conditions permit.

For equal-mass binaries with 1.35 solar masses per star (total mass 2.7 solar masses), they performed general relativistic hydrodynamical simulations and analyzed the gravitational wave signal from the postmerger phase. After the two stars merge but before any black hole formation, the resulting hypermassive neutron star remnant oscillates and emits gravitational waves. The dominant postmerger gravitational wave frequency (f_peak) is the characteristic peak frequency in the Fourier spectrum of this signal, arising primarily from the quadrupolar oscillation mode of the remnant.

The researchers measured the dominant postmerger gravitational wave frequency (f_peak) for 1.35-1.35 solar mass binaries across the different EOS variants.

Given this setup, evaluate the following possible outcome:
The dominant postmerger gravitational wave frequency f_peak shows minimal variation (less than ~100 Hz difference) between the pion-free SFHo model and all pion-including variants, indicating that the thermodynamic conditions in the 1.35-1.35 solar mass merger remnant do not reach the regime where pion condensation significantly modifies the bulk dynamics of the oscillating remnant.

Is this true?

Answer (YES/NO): NO